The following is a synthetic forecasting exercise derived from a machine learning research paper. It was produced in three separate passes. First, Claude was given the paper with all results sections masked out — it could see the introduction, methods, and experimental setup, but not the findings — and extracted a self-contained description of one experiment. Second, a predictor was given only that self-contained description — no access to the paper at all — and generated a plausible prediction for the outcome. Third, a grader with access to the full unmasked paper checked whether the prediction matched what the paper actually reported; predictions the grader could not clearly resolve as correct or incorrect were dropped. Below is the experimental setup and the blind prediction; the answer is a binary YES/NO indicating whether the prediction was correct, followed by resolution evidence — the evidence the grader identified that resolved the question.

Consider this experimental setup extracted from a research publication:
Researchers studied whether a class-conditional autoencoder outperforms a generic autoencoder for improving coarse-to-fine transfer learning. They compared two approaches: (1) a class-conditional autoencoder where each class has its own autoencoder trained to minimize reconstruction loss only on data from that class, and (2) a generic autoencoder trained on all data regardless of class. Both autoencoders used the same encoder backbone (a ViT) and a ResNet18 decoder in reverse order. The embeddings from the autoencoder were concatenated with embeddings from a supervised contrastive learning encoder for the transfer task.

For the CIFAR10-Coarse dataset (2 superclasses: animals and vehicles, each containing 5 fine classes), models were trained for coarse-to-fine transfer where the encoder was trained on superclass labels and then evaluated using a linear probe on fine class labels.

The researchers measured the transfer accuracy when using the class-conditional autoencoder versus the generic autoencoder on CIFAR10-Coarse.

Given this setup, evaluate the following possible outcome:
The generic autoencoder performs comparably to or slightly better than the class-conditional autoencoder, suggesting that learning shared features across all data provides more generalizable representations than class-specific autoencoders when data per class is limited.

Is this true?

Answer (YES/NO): NO